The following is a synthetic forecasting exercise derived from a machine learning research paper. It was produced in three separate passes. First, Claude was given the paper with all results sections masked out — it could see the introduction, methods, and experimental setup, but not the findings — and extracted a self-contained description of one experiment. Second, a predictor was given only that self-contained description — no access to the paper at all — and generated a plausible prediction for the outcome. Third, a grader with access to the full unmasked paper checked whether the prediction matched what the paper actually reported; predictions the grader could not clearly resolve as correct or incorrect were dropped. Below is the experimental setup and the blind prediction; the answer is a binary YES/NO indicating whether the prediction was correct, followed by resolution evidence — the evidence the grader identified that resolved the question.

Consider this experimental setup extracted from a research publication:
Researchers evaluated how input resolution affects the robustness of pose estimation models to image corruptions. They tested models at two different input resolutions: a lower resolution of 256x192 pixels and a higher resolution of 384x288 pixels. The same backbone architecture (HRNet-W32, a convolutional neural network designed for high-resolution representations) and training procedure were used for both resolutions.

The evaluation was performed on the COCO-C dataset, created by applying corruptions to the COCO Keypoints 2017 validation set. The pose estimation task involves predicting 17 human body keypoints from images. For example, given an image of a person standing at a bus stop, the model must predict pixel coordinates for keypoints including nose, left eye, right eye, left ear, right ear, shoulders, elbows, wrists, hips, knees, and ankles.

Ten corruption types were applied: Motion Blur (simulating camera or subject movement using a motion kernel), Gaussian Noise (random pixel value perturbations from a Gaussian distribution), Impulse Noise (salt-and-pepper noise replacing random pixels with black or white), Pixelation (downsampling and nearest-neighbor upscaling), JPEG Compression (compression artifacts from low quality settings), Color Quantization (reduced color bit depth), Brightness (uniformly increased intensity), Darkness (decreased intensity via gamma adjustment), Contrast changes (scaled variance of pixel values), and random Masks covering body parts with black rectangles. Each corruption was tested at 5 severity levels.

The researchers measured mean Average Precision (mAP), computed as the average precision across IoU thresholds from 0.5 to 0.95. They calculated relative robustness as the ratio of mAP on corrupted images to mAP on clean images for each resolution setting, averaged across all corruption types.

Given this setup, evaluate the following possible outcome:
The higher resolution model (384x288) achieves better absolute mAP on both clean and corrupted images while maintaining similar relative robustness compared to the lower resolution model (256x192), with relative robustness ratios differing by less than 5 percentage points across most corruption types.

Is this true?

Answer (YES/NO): NO